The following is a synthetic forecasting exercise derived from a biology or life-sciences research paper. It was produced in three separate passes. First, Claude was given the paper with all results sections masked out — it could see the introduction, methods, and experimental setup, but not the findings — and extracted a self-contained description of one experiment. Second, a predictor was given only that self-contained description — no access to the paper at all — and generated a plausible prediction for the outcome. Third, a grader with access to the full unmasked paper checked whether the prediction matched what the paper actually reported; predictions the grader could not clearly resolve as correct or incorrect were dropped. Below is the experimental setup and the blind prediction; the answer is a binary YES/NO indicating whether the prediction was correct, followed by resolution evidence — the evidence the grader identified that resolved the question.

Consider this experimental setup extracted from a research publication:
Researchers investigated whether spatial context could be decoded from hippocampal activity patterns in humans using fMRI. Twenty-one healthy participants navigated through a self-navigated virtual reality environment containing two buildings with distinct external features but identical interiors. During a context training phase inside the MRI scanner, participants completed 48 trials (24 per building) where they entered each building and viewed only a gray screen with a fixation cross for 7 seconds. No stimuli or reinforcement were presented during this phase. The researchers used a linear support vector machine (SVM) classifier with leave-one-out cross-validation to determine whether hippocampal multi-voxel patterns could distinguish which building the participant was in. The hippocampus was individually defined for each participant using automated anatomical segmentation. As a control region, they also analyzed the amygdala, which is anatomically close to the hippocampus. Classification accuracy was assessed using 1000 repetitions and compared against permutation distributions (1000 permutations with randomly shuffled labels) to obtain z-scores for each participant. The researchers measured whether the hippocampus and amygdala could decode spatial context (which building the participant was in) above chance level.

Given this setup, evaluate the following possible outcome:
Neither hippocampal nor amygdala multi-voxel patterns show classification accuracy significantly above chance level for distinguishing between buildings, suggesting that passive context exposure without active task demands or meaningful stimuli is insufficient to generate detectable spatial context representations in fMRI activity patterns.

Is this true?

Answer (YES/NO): NO